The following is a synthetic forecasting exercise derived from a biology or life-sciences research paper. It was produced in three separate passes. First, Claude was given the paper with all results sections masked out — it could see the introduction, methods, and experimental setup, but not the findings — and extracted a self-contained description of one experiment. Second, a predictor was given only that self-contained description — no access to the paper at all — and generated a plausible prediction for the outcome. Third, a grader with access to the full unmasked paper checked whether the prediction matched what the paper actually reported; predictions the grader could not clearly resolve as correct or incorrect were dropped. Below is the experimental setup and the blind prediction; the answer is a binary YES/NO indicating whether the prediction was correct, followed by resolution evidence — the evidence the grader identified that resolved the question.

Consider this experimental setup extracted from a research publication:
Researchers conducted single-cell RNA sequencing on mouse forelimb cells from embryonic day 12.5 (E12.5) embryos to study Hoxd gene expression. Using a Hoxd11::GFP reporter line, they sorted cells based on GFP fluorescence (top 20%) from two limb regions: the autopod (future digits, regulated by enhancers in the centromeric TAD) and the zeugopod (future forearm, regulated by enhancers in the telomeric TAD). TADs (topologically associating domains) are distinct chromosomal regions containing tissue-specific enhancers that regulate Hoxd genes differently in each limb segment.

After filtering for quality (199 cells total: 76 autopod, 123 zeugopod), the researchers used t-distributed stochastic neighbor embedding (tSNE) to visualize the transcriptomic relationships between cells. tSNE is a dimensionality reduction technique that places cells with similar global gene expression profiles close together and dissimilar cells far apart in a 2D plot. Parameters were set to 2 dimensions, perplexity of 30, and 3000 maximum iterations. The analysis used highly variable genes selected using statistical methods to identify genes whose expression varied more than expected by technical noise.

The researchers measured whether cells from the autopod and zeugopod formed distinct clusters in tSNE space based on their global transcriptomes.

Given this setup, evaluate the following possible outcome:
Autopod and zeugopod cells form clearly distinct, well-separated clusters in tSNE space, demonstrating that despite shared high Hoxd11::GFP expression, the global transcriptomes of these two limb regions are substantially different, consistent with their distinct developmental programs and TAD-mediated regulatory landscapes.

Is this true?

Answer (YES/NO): YES